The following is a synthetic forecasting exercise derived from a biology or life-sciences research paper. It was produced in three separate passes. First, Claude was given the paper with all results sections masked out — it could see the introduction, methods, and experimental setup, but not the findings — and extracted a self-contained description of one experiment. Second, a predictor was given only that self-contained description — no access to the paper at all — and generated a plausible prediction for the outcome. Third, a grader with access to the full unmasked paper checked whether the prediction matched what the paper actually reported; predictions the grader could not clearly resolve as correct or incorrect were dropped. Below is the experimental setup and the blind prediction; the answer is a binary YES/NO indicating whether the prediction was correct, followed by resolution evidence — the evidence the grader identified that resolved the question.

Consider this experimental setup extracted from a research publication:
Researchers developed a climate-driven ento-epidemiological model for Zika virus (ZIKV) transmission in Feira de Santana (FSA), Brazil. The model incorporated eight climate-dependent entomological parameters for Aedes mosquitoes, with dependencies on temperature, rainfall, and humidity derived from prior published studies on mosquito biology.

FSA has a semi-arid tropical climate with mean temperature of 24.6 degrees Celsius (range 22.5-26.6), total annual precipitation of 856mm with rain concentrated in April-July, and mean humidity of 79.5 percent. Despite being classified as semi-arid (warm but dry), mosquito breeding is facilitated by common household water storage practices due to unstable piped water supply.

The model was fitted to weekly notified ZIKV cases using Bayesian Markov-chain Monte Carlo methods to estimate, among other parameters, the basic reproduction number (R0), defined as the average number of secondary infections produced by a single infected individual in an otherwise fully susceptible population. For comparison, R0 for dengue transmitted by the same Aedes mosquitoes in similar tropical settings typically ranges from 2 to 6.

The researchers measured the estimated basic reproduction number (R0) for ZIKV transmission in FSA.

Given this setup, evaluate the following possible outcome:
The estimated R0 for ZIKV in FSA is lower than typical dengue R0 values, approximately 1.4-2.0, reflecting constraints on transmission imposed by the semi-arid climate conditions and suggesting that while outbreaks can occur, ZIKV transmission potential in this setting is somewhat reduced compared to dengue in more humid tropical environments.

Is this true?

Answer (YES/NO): NO